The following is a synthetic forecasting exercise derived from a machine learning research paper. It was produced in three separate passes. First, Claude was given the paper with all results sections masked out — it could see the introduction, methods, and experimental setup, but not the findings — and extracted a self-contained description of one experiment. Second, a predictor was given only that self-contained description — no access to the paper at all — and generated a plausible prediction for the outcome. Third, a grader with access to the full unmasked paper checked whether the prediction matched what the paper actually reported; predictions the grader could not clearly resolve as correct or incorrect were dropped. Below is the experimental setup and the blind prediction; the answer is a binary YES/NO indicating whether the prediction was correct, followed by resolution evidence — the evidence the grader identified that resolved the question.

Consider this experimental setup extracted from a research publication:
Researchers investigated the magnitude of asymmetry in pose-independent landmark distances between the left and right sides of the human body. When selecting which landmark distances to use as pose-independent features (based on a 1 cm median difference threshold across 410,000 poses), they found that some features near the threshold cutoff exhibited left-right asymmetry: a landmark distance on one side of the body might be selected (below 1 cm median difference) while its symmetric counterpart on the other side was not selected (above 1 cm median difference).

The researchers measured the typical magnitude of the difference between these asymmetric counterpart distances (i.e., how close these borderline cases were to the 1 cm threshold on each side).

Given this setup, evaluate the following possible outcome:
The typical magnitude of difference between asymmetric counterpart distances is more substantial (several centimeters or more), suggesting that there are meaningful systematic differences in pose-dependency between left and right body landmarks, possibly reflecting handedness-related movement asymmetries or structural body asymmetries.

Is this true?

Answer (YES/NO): NO